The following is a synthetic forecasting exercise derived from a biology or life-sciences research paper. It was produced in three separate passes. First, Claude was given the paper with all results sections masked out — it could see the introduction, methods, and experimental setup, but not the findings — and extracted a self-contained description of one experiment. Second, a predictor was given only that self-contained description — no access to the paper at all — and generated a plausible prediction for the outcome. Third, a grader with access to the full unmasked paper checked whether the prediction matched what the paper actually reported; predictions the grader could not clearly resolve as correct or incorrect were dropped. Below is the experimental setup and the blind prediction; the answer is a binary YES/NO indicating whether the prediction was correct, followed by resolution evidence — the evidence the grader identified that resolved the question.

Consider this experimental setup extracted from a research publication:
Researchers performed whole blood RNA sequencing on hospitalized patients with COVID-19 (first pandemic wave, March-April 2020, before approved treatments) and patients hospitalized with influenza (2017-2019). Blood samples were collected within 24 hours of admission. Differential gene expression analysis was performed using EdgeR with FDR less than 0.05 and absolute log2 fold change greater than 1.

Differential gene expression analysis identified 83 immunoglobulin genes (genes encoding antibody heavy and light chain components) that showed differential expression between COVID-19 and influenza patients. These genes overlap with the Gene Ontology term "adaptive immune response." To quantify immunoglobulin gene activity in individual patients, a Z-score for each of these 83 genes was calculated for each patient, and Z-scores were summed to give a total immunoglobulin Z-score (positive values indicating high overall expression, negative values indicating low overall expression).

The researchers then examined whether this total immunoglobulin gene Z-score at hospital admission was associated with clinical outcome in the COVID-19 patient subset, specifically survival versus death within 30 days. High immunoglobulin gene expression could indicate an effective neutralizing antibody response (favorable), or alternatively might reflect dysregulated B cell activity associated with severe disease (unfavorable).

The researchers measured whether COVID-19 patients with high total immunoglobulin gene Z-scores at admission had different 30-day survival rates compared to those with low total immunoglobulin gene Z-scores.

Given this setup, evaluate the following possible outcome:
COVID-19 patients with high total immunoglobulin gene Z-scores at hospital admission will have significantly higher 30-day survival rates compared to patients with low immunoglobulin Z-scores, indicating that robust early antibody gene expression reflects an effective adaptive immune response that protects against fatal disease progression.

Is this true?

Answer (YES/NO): YES